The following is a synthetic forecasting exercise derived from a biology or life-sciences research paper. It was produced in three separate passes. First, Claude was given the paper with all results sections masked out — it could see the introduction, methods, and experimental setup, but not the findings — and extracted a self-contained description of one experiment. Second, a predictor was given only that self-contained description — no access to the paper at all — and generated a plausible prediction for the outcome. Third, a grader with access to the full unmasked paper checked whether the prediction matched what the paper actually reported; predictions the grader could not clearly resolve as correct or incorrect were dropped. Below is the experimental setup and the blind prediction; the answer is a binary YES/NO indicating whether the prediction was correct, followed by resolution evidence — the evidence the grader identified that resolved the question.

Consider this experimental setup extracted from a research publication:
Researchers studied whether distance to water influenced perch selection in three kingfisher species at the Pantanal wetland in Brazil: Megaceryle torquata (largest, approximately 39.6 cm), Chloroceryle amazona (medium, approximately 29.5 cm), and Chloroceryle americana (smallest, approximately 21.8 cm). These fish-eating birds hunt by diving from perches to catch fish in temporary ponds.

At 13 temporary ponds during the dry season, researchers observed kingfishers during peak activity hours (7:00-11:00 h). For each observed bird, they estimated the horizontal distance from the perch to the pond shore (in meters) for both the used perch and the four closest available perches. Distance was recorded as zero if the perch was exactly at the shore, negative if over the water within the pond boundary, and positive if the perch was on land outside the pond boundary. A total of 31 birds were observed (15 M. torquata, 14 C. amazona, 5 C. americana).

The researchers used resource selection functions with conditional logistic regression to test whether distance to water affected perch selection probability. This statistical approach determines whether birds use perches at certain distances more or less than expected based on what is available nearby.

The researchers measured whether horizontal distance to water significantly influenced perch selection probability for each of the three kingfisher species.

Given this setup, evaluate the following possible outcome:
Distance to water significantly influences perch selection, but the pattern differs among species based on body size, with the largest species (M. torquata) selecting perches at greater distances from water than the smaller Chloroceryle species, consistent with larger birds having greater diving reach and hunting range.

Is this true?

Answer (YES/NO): NO